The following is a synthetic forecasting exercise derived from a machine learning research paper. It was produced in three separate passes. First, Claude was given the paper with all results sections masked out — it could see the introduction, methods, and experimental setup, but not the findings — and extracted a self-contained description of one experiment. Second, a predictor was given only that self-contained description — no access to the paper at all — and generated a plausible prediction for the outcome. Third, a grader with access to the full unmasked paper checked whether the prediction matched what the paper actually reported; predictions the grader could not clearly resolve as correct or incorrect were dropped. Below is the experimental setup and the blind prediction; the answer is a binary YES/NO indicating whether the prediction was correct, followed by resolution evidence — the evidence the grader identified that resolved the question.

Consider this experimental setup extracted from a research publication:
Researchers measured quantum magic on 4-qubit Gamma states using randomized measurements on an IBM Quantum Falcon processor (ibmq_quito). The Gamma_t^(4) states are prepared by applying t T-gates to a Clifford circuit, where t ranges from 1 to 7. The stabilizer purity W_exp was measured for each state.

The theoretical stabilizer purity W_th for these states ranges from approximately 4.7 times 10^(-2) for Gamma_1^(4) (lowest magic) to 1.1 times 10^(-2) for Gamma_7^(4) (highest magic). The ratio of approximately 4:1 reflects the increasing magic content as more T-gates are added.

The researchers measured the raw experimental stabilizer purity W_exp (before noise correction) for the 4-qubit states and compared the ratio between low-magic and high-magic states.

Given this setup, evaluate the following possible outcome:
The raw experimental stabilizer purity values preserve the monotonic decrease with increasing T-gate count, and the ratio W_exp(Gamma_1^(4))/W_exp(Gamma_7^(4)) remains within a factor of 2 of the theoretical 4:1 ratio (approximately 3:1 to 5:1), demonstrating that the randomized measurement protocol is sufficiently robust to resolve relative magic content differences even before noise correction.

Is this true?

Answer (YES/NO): NO